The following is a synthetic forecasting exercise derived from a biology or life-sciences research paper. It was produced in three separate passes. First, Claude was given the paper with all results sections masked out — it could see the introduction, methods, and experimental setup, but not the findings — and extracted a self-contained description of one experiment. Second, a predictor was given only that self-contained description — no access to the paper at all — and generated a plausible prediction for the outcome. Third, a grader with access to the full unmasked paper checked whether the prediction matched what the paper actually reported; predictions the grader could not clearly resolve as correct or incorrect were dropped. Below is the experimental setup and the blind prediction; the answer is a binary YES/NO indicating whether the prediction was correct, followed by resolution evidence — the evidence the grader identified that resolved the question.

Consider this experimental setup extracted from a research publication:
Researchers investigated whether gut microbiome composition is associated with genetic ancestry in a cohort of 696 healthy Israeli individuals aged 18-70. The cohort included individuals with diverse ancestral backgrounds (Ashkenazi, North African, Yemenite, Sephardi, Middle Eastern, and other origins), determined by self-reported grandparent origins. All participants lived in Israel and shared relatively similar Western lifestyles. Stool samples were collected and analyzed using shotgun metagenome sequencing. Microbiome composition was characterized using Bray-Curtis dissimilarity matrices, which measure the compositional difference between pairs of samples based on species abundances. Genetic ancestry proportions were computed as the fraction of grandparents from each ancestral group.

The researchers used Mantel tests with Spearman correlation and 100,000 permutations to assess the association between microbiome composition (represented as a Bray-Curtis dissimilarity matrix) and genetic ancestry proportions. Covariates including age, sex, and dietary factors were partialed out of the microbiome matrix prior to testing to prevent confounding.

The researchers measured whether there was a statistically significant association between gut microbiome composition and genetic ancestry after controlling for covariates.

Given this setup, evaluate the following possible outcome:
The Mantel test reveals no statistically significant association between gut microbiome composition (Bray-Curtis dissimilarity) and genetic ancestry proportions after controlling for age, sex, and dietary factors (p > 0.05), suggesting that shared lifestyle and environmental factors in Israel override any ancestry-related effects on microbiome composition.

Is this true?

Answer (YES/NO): YES